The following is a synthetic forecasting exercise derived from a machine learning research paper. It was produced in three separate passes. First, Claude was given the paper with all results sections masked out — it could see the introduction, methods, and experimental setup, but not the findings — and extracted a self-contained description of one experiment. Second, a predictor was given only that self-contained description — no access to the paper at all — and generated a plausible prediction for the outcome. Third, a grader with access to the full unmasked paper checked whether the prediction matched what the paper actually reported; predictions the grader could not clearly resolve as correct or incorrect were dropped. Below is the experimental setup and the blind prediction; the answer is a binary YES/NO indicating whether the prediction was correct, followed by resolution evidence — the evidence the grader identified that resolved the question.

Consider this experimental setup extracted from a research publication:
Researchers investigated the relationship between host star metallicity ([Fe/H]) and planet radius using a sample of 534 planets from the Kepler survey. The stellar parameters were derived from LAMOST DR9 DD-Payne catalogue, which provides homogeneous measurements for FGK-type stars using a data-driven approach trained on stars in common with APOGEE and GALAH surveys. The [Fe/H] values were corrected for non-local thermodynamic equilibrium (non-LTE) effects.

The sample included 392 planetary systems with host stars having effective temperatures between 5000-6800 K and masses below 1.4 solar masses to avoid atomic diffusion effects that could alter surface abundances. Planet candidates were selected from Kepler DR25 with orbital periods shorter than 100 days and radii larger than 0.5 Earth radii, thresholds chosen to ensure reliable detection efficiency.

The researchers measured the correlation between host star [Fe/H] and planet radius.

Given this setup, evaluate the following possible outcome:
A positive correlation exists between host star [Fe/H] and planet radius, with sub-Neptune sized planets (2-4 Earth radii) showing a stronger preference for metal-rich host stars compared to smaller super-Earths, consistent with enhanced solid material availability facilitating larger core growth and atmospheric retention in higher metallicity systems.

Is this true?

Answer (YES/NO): NO